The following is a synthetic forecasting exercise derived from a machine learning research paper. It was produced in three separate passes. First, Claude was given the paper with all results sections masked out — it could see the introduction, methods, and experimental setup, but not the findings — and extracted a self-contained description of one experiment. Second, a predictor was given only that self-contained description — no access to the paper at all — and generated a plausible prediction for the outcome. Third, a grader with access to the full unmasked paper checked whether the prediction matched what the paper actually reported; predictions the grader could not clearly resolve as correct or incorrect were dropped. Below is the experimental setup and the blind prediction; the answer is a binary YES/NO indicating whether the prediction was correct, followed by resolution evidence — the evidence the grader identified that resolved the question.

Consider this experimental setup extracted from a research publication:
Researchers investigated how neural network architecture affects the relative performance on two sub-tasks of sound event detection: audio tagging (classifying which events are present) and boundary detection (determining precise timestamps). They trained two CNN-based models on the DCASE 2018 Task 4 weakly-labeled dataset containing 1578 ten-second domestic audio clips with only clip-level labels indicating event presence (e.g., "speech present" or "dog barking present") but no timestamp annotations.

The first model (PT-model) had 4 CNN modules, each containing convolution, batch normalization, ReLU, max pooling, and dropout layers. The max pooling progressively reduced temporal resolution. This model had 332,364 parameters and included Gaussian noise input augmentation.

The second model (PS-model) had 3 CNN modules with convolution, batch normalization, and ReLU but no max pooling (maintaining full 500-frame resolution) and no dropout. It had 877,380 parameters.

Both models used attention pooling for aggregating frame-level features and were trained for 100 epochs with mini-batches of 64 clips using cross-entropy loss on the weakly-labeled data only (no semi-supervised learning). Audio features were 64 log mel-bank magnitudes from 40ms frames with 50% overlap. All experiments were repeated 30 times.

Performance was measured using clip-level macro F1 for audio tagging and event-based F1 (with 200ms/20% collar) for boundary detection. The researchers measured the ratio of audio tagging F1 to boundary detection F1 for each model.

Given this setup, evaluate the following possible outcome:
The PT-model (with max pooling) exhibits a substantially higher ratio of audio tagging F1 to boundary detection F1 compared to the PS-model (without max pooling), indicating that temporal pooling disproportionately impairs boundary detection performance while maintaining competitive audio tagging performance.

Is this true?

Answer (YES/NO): YES